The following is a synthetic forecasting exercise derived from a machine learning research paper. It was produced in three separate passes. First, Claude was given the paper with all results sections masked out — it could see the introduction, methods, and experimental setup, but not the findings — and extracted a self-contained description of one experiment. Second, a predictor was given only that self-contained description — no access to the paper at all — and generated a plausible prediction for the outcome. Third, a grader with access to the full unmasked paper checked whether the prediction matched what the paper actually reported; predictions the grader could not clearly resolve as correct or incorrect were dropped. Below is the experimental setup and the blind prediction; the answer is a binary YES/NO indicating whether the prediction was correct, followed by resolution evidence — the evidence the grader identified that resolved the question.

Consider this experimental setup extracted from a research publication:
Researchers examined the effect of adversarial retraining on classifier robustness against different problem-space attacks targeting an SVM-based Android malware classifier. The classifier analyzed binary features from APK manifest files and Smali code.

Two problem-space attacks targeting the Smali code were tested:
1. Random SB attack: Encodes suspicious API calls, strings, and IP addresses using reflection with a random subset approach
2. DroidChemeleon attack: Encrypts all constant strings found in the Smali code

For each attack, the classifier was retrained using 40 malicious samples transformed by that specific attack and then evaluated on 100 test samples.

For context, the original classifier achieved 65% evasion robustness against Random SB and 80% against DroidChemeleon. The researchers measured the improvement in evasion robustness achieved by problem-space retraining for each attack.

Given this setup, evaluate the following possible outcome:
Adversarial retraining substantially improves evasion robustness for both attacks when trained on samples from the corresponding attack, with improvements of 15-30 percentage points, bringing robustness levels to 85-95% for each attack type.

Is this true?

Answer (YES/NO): NO